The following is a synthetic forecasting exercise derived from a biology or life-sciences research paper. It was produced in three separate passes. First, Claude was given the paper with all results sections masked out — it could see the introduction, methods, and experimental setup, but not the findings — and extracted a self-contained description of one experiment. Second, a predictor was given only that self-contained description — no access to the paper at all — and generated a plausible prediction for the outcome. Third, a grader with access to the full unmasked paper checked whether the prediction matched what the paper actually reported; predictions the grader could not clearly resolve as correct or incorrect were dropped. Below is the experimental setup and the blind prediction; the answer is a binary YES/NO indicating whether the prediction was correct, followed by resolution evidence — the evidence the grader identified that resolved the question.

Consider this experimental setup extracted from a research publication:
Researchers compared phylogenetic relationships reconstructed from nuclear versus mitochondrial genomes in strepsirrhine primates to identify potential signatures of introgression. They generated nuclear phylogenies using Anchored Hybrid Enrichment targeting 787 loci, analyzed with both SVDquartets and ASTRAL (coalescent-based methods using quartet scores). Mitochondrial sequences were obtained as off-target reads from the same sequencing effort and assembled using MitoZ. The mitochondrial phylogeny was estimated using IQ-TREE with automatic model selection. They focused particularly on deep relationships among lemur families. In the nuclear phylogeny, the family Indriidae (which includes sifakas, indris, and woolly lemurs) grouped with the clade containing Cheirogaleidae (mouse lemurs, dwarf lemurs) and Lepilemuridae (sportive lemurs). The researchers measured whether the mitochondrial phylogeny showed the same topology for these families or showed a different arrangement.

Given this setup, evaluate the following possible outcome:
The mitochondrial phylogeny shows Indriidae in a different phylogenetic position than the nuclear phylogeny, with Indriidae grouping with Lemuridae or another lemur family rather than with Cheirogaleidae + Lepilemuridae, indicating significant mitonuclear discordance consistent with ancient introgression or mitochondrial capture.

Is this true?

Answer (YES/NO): YES